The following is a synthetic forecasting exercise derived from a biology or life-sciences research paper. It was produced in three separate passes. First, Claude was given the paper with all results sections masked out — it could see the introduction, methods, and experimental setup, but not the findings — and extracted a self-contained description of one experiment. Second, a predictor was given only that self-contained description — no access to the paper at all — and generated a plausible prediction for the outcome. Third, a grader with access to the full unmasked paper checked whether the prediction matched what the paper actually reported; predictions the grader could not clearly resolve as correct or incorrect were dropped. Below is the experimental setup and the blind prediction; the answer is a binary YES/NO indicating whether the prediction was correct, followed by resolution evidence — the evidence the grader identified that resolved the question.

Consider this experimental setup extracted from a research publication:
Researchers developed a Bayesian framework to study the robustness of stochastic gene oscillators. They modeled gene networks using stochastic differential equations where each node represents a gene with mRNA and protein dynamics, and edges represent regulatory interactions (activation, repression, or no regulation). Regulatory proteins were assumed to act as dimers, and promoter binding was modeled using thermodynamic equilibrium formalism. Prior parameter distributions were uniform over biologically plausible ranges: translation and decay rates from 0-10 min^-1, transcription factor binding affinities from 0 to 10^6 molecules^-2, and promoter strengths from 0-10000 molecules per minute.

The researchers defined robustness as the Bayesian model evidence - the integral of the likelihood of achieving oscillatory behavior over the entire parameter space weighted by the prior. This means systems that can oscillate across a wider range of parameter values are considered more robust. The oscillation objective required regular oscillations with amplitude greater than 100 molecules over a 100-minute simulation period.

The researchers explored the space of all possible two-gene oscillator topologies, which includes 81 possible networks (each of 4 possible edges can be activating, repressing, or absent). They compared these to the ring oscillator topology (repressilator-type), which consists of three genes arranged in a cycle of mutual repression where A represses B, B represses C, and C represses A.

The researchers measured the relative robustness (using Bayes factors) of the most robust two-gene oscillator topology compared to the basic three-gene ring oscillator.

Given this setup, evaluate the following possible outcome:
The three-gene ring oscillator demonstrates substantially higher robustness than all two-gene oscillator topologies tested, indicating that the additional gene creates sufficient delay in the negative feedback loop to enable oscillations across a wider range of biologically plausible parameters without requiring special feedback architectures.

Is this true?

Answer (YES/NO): NO